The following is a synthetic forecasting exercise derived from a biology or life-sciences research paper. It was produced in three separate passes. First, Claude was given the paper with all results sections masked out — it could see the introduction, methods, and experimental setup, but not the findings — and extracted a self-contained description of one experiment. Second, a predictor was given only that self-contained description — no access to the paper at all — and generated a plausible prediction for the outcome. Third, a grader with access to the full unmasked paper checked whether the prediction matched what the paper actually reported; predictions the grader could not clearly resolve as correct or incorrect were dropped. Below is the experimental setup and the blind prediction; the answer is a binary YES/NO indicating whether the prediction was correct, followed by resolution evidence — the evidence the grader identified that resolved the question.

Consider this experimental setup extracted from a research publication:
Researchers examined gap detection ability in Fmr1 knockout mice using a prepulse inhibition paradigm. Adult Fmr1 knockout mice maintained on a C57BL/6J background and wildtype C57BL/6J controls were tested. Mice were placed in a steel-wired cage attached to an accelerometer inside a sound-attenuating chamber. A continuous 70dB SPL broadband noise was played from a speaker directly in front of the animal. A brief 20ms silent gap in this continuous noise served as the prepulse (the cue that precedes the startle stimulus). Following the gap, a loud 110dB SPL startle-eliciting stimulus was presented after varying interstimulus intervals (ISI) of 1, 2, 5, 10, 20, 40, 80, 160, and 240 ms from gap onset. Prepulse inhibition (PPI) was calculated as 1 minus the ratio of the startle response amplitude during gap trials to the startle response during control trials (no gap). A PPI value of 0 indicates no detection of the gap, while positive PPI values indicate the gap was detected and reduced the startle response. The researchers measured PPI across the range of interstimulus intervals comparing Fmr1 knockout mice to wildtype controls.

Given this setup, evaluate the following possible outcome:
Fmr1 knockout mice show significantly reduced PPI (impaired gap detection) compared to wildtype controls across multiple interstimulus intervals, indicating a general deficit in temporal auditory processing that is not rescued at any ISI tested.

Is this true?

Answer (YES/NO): NO